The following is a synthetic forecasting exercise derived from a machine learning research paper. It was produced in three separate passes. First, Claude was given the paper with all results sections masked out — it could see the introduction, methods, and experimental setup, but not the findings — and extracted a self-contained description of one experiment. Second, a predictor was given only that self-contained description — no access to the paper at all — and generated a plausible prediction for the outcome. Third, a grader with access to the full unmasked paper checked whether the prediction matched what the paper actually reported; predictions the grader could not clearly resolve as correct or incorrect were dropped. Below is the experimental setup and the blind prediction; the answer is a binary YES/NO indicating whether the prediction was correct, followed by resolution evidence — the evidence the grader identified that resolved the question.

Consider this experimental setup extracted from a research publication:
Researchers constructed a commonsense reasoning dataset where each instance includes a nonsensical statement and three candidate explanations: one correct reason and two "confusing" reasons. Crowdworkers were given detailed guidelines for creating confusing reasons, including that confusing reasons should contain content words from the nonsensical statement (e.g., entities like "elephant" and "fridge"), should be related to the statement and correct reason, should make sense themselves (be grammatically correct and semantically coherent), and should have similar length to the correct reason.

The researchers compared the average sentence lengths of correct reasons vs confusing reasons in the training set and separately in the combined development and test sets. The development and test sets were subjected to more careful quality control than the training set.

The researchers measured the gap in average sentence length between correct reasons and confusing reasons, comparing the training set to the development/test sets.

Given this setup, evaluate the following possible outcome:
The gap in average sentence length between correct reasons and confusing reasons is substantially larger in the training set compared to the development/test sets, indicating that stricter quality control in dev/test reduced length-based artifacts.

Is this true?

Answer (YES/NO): NO